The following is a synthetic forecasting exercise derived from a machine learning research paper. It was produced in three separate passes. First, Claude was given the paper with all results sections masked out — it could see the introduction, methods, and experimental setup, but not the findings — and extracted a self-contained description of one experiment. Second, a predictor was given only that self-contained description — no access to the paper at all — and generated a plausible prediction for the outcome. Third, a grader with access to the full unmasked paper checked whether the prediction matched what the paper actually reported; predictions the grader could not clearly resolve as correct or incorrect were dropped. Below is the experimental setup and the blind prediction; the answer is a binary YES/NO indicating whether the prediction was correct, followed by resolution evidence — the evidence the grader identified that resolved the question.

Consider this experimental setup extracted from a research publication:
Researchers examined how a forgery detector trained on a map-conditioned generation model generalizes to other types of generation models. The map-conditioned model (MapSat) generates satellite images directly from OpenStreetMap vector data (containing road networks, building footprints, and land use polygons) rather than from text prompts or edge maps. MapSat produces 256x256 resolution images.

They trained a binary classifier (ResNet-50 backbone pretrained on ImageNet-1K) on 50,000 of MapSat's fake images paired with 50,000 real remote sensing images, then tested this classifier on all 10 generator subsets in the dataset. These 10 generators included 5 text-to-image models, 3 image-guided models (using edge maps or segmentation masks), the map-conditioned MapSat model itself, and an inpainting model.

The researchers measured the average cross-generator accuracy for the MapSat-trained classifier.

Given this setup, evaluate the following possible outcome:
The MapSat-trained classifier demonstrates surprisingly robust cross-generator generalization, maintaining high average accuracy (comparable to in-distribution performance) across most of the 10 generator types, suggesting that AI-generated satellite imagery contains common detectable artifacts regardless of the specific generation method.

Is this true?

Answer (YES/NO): NO